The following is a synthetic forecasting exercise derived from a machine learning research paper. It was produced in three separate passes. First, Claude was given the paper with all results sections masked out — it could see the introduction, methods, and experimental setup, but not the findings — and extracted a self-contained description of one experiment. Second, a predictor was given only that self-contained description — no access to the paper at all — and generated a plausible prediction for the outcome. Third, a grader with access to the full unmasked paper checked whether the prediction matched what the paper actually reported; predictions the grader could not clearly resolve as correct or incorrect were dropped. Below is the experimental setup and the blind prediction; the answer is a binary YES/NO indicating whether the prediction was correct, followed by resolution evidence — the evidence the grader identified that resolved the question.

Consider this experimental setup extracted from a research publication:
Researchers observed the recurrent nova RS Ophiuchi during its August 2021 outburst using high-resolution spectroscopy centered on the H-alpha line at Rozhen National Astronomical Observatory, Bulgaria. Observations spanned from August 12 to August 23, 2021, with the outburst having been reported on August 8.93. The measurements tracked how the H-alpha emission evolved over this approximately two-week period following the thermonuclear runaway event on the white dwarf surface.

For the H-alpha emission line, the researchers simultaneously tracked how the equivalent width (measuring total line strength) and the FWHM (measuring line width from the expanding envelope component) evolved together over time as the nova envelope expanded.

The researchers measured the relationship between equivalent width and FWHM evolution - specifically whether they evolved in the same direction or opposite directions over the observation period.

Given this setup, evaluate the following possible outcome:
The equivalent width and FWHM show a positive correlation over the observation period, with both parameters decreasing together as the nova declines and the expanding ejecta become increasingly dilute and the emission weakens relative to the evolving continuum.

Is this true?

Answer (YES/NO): NO